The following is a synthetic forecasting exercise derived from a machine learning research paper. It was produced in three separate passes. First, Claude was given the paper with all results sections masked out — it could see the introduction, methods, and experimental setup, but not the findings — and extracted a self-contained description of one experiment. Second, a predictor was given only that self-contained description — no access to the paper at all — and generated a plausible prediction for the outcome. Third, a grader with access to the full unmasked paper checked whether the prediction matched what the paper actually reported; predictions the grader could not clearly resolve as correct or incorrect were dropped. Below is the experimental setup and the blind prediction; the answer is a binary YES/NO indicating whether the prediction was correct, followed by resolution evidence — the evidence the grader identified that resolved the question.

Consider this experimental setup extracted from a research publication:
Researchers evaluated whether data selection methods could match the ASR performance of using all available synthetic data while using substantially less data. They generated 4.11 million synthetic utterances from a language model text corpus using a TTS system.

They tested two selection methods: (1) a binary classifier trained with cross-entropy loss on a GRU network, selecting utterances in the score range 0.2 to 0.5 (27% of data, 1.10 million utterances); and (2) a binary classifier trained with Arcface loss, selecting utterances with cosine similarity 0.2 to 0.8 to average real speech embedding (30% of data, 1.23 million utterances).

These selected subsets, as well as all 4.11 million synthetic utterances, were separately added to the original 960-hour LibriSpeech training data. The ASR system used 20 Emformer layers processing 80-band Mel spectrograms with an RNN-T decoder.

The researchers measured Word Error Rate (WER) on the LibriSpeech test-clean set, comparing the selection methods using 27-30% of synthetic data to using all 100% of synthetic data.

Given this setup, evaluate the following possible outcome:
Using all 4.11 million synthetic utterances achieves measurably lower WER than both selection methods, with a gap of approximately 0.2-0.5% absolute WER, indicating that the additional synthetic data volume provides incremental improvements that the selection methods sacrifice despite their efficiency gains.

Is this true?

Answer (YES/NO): NO